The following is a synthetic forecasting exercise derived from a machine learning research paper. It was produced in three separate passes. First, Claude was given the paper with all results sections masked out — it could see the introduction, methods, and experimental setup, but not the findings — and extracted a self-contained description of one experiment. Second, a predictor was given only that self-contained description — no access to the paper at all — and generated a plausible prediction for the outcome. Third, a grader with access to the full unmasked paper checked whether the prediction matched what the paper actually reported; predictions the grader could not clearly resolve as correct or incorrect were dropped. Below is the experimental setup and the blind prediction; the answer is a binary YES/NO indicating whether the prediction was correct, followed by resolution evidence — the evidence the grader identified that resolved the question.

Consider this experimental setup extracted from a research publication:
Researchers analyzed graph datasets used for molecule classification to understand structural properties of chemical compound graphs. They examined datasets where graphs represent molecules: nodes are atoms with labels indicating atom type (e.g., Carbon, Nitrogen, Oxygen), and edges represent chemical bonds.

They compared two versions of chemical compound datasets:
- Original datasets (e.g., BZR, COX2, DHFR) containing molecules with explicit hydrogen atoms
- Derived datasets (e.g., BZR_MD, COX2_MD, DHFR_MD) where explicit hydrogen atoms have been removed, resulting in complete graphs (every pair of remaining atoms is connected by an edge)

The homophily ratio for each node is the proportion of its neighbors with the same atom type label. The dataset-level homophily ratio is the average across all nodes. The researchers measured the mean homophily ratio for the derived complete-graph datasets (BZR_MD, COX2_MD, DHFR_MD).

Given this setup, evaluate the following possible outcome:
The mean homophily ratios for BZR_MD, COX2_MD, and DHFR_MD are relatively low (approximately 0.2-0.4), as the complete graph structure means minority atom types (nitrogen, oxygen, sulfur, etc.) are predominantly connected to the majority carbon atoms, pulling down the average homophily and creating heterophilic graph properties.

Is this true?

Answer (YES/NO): NO